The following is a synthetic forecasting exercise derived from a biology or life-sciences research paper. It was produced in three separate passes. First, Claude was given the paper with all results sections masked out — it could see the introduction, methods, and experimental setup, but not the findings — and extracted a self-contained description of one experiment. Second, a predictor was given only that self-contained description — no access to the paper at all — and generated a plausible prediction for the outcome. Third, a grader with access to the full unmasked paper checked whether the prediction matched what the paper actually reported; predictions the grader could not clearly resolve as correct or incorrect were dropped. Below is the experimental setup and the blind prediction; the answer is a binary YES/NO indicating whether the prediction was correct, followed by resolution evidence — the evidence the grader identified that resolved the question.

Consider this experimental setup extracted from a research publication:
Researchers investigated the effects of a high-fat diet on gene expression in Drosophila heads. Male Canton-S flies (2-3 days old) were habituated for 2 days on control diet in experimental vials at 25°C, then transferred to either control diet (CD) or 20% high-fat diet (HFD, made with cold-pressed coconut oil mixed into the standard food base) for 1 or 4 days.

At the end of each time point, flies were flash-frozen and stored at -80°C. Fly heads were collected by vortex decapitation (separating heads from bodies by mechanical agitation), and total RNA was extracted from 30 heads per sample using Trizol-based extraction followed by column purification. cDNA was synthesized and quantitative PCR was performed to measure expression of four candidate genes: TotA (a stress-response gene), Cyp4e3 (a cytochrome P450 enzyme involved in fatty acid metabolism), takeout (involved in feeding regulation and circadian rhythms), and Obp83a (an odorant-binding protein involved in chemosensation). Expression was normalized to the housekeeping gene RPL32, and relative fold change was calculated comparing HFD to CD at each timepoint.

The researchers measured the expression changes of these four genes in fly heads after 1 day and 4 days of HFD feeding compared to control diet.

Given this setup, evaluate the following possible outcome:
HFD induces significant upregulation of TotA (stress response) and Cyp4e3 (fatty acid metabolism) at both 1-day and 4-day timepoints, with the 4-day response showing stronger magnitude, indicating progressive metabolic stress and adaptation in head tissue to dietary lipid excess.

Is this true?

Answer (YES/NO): NO